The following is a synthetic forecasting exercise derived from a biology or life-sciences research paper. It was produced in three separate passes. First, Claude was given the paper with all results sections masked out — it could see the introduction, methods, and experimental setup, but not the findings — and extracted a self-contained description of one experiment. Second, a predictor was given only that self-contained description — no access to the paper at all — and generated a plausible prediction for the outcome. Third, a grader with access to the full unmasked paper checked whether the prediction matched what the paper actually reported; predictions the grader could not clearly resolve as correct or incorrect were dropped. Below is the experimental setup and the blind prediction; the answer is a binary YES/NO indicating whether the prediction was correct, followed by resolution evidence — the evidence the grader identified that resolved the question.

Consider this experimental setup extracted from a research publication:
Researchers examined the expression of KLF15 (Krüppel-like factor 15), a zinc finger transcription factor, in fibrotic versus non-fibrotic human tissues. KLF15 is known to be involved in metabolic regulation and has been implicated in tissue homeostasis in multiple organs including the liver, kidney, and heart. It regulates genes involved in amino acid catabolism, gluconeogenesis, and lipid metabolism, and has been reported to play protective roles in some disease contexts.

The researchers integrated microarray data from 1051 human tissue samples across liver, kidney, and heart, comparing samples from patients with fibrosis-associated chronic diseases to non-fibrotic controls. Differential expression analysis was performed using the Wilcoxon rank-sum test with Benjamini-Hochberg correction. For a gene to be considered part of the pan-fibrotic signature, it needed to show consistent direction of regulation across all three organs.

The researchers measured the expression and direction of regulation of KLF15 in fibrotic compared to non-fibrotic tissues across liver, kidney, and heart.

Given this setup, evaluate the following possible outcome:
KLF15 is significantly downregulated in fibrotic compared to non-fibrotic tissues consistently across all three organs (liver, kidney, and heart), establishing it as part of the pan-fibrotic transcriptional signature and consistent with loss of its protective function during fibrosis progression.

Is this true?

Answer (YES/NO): YES